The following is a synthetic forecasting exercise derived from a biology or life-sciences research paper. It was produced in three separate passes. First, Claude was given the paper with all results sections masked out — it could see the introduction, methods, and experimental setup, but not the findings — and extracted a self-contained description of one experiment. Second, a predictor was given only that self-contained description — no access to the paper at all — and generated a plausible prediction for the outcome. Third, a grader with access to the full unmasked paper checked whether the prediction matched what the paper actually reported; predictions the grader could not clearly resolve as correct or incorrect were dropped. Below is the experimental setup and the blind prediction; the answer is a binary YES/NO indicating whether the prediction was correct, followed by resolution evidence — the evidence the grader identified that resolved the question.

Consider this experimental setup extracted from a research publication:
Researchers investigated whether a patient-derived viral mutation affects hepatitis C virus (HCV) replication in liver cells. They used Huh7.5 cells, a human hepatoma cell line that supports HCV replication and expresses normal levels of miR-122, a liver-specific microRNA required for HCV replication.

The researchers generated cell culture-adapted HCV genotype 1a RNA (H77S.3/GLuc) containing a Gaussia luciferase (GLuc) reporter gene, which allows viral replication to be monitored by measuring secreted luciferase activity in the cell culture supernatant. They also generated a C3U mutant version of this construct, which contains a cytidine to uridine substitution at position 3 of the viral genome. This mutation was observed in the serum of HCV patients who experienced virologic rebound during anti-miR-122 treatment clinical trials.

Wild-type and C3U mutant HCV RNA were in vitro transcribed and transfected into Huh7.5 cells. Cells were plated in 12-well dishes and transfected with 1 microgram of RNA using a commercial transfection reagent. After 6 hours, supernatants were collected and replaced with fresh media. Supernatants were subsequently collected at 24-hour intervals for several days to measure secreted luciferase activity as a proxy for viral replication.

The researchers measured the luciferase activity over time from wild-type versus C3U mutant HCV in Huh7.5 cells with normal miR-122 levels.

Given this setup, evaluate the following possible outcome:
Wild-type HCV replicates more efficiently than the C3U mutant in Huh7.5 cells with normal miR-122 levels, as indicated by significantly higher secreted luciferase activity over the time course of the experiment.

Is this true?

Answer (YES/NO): YES